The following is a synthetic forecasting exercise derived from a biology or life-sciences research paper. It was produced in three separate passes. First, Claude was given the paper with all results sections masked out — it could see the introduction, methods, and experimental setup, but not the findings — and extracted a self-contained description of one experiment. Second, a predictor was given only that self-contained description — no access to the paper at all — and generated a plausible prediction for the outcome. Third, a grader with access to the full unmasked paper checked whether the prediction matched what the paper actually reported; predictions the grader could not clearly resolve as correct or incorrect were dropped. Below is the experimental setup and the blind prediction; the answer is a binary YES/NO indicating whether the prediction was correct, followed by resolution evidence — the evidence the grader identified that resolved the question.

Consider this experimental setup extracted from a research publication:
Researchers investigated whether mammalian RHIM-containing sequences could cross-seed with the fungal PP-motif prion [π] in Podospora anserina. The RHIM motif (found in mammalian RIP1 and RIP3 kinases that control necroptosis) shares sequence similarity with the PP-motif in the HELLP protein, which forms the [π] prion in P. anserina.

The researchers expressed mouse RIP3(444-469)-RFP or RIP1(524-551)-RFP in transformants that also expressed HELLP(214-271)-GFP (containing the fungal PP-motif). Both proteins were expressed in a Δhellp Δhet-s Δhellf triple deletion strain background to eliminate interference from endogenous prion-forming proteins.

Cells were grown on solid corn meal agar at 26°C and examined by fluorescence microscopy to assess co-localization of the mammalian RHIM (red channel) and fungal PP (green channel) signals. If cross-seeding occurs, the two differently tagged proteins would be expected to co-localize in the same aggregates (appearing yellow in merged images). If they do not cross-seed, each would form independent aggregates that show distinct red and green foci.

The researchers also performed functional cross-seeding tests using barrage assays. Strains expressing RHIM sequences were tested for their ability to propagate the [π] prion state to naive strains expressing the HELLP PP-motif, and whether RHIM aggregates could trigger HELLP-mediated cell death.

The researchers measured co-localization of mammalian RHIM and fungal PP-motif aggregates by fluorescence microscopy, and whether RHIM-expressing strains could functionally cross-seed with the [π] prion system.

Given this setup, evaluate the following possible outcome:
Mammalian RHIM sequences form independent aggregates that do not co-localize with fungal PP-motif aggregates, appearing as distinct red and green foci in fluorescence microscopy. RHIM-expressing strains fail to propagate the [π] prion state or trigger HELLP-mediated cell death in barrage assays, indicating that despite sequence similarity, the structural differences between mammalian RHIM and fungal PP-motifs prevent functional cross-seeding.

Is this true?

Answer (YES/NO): NO